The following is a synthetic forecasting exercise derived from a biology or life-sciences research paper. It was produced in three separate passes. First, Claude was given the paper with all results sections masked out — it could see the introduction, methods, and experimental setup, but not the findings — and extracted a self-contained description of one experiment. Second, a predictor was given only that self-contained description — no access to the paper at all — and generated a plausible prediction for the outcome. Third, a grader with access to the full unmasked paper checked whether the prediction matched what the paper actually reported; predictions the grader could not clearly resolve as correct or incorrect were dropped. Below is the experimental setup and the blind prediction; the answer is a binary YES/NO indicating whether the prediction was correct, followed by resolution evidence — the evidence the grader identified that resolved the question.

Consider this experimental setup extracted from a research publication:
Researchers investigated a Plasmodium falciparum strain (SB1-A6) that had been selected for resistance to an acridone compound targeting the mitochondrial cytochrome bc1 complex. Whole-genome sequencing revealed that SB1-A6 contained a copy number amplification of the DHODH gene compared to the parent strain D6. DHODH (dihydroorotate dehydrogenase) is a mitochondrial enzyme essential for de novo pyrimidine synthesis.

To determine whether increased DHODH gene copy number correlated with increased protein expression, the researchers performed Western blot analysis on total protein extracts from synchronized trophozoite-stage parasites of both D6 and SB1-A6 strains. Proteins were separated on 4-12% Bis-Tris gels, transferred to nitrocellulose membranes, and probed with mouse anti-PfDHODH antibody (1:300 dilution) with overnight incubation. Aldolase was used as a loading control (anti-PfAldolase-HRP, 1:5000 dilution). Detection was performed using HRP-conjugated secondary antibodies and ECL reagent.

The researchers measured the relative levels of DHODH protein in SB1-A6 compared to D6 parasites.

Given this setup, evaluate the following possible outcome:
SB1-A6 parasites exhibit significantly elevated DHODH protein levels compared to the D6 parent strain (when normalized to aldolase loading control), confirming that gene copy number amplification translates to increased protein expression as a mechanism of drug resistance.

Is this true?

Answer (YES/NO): NO